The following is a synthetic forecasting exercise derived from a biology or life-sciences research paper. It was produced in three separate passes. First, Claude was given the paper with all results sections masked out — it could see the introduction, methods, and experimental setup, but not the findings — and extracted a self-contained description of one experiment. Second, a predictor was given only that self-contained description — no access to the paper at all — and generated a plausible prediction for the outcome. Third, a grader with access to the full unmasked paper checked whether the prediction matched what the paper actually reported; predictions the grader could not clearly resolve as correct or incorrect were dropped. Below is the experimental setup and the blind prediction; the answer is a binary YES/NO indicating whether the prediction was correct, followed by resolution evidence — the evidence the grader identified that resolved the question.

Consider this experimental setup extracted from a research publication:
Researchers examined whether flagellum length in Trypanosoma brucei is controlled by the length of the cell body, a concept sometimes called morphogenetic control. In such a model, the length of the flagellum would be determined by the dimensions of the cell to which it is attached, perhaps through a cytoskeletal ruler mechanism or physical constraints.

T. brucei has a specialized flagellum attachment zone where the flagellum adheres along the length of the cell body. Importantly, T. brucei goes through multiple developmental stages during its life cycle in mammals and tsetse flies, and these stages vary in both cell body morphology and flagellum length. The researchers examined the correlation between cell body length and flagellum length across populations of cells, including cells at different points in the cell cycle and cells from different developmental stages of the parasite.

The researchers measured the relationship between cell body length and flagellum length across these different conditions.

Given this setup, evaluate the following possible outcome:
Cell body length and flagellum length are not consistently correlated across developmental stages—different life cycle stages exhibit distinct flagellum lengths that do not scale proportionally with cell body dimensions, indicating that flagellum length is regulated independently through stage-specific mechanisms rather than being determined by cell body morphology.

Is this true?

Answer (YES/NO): YES